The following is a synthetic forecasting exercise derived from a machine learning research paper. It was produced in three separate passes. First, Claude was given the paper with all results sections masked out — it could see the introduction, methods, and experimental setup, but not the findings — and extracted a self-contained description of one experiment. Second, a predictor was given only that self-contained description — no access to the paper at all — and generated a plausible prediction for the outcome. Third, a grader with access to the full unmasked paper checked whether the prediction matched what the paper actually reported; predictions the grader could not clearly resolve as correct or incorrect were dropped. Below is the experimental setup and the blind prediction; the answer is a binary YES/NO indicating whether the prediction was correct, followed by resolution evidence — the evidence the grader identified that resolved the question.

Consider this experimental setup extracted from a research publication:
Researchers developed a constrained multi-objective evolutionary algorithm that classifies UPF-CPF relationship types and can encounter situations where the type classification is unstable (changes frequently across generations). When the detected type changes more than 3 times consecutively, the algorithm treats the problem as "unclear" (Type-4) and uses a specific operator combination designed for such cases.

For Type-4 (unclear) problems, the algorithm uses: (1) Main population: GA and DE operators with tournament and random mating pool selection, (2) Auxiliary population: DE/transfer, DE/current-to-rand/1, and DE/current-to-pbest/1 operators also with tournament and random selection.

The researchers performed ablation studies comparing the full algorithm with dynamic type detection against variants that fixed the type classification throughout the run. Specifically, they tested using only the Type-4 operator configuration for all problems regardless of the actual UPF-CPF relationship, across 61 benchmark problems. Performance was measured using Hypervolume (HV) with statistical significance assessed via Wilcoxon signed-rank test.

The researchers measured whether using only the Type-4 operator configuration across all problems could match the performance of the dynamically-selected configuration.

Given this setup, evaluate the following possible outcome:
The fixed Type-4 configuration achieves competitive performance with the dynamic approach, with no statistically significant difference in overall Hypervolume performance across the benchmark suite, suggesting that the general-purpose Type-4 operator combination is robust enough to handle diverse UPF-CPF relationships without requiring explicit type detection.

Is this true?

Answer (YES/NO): NO